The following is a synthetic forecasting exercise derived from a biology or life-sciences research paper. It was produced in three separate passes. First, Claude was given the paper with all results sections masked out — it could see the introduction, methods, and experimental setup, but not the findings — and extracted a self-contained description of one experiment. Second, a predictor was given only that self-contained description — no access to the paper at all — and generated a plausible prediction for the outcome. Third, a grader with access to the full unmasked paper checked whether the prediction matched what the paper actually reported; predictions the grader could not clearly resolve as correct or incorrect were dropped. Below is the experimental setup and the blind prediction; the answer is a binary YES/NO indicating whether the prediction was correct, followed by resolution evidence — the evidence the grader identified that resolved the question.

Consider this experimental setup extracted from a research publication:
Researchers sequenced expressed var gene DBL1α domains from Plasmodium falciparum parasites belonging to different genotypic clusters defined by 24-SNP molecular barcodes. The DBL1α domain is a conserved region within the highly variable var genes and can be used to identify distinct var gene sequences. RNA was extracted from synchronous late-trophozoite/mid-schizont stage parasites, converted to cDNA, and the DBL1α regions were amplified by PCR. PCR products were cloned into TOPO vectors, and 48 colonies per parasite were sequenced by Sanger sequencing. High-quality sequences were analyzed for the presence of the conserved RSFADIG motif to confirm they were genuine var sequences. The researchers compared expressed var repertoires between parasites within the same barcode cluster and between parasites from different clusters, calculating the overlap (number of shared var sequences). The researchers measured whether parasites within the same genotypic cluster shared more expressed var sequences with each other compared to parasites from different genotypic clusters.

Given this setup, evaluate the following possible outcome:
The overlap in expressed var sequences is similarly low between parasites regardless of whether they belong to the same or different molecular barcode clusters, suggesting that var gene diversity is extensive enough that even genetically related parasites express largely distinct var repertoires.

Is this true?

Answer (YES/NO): NO